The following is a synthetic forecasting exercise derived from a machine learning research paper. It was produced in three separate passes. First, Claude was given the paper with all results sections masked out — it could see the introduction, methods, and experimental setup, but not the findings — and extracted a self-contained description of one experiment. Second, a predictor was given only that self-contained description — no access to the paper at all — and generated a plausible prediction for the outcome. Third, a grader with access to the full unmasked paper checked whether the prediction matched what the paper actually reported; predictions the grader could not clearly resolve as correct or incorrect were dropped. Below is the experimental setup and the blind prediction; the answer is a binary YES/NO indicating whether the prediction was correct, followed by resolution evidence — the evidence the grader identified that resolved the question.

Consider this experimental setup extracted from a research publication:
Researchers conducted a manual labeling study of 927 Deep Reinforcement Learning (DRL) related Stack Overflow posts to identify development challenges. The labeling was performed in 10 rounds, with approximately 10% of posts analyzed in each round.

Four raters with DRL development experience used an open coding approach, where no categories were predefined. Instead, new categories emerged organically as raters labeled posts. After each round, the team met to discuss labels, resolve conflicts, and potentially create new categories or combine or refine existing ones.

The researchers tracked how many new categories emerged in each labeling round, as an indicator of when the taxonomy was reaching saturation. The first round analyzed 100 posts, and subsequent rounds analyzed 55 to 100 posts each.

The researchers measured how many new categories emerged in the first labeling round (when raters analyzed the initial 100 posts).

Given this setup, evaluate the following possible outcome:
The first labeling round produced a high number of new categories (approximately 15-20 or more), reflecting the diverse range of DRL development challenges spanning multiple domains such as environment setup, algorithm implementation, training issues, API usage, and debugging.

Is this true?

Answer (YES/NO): YES